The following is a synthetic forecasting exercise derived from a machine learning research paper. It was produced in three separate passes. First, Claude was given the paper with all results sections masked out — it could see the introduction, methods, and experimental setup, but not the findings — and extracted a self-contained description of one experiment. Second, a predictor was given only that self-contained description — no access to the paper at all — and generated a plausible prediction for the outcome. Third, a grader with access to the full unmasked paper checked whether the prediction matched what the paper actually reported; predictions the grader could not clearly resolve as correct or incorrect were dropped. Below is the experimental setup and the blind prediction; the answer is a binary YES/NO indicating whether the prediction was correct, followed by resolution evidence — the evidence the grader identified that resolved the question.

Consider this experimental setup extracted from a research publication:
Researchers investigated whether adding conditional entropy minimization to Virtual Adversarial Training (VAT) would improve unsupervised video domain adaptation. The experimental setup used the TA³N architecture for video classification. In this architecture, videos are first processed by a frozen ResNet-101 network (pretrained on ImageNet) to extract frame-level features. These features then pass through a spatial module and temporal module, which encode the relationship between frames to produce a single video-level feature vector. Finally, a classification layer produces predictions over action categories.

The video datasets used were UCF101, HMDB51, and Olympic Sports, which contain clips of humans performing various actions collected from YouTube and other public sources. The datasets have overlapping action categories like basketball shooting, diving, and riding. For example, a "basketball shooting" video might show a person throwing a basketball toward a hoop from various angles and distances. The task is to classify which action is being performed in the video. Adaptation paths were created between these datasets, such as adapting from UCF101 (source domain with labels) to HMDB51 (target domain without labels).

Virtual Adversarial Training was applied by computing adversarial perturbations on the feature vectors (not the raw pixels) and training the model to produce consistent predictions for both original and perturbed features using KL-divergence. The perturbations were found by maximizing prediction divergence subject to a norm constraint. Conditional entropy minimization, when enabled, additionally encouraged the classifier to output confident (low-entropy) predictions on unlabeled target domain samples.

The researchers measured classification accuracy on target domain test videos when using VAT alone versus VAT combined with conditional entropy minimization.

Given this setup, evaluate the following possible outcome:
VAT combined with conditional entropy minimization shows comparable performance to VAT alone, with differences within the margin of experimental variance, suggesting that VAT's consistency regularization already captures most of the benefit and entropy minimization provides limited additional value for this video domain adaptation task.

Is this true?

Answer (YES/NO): YES